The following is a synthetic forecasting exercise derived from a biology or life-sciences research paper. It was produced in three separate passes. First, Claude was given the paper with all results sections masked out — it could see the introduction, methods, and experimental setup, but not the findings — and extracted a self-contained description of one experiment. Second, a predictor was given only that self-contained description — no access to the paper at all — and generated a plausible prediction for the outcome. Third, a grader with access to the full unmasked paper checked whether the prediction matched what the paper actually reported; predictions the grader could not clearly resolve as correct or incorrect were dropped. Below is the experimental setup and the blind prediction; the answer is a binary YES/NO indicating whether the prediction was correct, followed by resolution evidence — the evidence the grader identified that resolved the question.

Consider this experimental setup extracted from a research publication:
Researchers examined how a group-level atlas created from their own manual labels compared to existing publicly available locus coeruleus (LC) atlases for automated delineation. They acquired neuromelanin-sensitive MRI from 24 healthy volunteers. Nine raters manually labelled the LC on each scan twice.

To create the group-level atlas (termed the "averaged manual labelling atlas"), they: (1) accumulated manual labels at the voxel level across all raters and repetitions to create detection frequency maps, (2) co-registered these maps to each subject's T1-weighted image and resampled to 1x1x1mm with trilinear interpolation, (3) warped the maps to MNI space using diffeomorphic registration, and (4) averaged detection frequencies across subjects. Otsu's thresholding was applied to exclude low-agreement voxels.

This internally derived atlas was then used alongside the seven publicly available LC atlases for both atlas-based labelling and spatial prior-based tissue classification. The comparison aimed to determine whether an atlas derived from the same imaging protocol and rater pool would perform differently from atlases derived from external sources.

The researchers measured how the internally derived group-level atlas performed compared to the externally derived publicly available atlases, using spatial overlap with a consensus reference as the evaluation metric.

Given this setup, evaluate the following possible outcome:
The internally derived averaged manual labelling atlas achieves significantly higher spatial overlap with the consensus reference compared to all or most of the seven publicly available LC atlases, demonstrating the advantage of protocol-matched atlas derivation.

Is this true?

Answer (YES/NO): YES